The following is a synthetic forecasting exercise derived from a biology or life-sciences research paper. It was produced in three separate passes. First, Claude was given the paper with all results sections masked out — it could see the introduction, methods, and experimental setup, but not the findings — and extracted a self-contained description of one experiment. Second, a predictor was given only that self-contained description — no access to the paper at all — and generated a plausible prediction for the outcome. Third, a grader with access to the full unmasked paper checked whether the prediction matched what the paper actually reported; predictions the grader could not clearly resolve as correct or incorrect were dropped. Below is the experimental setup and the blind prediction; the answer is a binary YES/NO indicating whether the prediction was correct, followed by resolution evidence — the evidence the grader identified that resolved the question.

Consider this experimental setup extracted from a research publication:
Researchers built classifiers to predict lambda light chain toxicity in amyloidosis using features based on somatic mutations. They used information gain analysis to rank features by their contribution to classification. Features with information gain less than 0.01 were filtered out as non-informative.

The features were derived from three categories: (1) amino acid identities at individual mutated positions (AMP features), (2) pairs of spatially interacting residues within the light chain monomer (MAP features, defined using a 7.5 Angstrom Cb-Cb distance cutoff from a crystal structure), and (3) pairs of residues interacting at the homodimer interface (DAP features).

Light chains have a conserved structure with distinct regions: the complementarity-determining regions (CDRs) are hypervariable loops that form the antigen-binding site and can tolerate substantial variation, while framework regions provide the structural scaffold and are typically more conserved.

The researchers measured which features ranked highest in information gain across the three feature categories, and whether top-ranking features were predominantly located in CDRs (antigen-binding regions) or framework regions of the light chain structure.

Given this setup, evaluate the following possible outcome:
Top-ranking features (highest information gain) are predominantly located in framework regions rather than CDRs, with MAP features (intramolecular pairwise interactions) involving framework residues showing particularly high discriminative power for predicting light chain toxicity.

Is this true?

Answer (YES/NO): NO